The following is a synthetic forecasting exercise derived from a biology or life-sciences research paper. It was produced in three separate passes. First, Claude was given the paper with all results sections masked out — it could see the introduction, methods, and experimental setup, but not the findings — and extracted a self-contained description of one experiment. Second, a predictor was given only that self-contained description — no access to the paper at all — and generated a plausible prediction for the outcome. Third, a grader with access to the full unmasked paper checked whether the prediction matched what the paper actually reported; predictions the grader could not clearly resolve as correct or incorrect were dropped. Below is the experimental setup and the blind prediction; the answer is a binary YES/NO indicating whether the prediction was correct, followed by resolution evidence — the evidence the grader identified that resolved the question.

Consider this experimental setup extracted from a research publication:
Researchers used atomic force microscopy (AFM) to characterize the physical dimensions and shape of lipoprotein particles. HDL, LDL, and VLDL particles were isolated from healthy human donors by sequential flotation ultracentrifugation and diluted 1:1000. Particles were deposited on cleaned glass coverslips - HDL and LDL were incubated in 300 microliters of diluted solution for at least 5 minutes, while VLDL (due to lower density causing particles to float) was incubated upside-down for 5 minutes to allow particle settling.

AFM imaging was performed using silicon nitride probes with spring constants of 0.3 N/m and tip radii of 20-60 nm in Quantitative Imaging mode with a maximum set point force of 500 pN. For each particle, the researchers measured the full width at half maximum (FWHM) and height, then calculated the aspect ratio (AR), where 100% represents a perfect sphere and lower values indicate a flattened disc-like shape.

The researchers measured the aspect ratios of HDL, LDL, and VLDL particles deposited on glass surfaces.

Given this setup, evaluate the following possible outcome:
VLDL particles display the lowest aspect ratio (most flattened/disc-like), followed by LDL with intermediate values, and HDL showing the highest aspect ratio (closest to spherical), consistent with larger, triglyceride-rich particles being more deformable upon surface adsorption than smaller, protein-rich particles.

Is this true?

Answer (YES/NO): YES